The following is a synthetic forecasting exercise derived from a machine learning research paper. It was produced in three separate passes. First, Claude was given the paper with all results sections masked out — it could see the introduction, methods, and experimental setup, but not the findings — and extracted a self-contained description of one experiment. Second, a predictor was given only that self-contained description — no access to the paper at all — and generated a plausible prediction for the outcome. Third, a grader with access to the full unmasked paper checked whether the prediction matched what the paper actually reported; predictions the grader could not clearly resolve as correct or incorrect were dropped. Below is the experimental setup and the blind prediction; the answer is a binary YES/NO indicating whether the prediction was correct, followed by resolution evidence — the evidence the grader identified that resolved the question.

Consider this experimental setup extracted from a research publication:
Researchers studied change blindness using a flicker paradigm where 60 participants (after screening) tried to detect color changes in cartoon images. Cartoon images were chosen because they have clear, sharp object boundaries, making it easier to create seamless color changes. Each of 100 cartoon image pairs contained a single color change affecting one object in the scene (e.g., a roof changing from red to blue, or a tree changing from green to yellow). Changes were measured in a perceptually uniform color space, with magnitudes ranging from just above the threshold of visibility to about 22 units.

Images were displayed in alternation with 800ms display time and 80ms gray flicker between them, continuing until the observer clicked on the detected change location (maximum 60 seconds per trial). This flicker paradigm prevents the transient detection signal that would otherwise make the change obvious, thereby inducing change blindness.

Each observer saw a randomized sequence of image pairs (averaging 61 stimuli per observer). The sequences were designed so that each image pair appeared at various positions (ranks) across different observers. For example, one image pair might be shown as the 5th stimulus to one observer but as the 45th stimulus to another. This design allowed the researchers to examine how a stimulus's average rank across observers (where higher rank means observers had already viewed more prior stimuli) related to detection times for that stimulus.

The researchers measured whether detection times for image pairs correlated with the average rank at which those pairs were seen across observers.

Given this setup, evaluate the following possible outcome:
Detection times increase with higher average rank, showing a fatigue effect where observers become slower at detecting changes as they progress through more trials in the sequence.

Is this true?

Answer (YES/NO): NO